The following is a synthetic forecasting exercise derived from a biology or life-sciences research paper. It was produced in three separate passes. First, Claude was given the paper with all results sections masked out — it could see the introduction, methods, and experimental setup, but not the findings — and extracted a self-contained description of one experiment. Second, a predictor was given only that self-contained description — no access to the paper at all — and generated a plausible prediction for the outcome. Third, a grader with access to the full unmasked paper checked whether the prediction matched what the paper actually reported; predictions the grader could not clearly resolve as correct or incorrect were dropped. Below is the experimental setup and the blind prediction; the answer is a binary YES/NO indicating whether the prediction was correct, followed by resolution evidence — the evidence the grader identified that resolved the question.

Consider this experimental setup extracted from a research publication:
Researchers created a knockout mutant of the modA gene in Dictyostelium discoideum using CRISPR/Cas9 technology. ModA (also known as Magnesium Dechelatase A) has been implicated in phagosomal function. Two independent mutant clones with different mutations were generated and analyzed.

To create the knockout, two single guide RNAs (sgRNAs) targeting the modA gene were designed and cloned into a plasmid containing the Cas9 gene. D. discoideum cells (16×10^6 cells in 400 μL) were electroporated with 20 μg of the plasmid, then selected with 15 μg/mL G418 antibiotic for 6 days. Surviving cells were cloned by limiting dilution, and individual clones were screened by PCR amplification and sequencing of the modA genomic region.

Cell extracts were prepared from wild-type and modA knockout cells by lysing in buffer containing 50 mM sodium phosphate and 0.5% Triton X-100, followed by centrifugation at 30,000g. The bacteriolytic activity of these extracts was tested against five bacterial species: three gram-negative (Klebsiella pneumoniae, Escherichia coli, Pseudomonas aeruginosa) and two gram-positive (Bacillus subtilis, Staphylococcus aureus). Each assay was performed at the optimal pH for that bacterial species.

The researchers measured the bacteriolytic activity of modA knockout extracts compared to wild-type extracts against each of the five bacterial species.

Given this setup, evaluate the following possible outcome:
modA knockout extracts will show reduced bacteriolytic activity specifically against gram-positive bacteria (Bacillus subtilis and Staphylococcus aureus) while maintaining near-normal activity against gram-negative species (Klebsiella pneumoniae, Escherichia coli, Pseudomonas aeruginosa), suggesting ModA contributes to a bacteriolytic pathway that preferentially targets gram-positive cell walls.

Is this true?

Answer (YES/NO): NO